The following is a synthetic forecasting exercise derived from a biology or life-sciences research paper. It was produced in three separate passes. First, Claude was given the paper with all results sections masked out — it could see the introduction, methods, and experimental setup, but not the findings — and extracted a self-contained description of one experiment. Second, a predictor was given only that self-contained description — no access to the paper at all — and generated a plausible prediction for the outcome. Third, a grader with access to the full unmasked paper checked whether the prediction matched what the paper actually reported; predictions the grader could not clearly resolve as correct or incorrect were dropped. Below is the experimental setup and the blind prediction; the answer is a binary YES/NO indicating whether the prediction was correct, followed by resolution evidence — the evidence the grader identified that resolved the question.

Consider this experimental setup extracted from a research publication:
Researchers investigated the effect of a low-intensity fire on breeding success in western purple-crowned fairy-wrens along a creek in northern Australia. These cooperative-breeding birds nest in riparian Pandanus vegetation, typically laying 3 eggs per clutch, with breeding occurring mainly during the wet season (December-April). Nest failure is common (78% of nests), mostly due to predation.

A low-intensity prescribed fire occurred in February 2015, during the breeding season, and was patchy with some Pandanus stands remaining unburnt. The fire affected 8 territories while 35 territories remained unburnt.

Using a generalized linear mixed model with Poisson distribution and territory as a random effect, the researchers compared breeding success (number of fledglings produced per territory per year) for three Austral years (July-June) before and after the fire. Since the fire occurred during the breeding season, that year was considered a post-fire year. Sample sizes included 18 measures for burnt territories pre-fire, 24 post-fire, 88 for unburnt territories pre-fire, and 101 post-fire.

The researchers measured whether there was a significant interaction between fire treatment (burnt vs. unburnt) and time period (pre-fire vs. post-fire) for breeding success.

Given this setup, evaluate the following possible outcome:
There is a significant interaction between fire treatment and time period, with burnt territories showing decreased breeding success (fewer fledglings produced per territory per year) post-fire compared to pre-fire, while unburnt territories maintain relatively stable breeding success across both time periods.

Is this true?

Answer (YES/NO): YES